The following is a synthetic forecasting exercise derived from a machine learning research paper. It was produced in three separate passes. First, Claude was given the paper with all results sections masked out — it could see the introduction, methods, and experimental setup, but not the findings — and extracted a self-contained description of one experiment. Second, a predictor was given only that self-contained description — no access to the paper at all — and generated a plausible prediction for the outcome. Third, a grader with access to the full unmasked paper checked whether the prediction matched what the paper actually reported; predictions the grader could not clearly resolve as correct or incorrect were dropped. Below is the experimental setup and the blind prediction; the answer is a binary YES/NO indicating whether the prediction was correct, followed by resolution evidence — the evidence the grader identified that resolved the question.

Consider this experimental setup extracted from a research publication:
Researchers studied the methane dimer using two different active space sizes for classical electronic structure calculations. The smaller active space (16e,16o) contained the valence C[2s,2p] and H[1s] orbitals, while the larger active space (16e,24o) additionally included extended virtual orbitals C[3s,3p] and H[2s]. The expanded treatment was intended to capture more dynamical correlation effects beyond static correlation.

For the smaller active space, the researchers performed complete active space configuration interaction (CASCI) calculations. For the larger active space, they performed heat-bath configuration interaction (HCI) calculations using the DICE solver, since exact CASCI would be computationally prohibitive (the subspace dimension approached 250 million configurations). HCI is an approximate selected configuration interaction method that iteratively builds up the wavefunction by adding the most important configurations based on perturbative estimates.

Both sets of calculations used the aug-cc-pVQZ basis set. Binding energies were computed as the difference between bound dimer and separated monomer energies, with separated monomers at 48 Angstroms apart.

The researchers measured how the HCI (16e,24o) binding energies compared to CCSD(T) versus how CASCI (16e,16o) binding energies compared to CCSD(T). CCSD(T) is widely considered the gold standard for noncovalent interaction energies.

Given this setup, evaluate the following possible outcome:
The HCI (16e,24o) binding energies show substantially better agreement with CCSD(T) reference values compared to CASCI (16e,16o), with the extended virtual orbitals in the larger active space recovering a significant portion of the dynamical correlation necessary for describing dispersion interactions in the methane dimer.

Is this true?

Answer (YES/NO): NO